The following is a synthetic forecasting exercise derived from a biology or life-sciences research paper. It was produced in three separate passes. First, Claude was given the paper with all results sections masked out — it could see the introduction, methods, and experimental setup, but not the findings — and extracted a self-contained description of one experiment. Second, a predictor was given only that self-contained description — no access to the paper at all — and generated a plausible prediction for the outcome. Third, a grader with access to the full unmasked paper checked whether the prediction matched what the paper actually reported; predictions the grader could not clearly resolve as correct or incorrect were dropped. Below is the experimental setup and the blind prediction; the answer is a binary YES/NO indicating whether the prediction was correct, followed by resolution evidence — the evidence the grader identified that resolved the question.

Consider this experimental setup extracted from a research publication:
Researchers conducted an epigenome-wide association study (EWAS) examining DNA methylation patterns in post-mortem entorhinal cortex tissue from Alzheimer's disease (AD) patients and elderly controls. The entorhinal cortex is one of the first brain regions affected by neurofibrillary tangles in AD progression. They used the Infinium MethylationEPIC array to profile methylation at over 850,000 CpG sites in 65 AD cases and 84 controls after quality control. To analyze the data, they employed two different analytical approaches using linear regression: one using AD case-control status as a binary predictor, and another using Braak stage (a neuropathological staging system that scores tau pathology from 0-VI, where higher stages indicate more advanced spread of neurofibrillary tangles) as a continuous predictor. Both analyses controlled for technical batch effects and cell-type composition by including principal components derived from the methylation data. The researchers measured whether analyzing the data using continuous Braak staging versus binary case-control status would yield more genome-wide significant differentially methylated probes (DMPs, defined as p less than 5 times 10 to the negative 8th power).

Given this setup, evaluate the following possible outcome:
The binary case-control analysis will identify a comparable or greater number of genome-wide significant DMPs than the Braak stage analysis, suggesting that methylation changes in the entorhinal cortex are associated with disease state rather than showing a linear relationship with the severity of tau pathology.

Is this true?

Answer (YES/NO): NO